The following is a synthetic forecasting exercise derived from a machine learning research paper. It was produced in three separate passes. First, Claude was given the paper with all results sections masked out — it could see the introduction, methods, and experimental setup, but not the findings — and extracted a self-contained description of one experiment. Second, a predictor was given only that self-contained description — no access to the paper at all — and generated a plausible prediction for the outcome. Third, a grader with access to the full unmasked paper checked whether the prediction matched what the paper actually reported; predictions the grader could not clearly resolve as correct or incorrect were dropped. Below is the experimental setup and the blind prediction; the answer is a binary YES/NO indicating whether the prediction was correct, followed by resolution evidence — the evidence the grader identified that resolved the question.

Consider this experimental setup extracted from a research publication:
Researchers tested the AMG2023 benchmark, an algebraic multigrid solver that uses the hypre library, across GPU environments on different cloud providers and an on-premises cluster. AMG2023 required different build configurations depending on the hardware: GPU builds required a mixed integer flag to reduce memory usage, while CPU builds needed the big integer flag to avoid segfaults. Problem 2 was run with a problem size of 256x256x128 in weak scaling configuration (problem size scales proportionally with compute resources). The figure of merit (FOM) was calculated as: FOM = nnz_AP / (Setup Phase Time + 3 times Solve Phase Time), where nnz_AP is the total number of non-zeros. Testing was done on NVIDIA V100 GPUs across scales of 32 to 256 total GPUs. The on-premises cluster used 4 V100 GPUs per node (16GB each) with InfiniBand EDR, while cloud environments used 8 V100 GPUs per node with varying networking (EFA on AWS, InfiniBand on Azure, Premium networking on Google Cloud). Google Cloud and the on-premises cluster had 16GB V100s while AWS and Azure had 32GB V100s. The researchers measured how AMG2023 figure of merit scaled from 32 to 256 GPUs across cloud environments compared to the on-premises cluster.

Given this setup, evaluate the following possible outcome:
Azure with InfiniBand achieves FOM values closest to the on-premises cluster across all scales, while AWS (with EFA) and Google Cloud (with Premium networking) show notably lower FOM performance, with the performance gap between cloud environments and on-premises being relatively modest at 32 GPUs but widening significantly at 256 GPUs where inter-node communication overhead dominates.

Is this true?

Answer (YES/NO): NO